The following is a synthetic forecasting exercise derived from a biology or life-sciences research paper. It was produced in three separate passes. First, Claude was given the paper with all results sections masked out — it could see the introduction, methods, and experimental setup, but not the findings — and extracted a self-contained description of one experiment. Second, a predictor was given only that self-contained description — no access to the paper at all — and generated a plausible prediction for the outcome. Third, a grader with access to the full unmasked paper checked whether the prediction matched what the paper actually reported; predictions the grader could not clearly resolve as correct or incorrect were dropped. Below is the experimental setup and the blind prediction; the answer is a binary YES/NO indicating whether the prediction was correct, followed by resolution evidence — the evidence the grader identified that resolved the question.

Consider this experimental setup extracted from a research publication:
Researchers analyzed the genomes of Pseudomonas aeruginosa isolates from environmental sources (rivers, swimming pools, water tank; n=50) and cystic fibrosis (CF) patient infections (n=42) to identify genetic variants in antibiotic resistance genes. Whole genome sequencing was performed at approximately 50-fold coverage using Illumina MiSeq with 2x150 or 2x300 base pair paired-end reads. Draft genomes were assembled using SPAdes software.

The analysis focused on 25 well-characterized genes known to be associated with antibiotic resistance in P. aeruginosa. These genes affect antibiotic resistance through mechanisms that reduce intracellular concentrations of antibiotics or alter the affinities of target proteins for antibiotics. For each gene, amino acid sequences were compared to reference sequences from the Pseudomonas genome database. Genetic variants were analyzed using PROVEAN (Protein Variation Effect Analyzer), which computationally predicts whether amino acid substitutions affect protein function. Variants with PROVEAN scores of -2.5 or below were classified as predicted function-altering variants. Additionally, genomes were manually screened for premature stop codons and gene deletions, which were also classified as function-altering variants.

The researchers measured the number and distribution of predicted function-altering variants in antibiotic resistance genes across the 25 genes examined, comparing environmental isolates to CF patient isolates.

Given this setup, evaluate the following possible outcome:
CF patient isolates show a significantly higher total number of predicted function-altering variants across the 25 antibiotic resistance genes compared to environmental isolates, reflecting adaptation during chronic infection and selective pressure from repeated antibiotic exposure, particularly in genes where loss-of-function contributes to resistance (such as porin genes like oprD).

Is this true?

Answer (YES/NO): YES